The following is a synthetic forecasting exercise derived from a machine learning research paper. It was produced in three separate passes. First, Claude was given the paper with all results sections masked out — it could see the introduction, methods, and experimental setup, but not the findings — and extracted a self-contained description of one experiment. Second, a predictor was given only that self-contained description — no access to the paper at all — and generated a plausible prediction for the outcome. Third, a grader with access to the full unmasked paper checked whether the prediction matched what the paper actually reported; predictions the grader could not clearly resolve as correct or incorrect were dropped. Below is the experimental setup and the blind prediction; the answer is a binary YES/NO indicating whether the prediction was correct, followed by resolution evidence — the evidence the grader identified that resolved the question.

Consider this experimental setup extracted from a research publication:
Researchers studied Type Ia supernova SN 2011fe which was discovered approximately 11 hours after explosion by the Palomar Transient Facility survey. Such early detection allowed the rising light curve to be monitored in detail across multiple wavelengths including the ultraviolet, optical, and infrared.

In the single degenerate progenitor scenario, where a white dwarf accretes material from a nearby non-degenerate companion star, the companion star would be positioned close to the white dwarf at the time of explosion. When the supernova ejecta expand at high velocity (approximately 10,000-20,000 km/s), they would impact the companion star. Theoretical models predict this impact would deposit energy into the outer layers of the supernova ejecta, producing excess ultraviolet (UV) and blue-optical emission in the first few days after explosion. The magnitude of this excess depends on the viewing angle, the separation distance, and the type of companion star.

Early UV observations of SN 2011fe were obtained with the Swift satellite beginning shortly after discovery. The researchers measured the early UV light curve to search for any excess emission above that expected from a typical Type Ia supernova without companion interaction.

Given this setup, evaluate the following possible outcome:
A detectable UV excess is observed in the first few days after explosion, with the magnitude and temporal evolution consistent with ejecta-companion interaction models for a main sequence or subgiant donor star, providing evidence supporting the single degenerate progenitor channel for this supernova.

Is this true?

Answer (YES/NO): NO